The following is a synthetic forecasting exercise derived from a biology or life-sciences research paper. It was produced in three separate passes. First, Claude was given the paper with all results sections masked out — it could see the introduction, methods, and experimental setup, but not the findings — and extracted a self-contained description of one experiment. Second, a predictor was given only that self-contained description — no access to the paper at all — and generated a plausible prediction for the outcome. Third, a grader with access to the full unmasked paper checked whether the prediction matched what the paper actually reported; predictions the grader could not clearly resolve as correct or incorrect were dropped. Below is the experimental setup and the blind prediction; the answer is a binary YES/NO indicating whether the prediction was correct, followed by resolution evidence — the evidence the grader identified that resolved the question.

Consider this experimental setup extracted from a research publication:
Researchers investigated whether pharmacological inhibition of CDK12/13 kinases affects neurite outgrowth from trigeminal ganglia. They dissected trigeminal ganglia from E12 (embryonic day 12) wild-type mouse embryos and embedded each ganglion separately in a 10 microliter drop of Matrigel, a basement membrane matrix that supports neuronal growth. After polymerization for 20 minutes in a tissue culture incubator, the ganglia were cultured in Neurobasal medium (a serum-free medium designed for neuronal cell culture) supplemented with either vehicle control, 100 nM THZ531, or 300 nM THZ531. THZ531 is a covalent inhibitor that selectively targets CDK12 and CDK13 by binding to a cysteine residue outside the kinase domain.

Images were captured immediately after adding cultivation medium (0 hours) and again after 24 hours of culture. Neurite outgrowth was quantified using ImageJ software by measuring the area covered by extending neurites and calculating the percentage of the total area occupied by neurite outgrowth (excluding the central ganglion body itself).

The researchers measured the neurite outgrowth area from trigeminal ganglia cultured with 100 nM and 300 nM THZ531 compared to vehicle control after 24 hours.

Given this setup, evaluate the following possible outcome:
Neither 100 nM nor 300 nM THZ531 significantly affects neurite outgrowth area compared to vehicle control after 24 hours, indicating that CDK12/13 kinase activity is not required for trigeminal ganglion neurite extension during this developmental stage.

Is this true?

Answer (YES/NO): NO